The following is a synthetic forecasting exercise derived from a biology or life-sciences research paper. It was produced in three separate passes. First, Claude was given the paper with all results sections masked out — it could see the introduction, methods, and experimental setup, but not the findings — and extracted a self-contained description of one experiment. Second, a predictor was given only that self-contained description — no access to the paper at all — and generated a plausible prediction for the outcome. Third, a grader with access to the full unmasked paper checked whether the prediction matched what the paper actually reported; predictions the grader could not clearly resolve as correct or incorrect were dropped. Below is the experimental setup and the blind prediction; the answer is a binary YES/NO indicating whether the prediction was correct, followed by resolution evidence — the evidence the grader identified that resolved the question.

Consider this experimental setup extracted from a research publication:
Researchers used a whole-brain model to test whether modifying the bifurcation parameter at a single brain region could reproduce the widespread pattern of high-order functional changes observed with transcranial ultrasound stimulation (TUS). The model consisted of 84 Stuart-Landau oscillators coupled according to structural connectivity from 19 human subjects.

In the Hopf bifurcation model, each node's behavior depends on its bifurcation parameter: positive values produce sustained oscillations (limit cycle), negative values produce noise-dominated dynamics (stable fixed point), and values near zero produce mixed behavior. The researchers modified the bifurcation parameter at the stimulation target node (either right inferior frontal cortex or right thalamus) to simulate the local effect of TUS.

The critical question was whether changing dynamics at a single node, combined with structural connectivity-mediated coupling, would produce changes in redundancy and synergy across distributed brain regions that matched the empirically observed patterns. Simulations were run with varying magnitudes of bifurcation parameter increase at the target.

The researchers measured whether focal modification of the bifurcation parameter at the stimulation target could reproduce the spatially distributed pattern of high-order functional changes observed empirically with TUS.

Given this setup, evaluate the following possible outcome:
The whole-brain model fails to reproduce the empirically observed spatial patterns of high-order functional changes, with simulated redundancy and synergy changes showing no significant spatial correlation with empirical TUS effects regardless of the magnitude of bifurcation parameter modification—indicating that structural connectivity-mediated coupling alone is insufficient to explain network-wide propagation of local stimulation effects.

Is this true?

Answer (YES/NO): NO